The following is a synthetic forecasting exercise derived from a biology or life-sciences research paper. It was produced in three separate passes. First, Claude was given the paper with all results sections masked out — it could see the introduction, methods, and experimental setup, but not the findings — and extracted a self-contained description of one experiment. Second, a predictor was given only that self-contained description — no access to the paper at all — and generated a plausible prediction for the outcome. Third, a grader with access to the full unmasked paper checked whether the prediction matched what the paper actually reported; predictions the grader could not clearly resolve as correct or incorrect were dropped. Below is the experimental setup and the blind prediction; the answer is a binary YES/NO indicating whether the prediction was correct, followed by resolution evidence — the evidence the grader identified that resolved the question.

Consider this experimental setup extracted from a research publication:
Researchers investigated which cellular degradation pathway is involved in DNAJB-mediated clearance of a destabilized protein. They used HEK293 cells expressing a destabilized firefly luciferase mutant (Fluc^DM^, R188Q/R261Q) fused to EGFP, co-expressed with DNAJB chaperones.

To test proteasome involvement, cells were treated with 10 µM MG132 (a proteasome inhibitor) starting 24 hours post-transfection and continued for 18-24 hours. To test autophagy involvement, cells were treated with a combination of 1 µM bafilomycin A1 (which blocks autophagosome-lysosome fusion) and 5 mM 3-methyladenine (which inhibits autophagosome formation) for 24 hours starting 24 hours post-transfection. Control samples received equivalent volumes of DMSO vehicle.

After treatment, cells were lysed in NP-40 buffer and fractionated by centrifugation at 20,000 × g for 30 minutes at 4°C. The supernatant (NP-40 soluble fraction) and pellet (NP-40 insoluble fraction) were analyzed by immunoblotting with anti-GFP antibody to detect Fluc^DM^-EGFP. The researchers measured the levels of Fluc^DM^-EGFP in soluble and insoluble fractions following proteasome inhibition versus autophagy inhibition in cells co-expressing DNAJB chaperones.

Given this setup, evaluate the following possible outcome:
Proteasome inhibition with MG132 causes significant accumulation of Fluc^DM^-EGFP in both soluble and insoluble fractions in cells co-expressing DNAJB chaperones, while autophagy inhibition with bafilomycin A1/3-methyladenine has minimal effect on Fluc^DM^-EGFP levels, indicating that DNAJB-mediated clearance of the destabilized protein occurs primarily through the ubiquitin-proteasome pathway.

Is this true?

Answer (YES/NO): NO